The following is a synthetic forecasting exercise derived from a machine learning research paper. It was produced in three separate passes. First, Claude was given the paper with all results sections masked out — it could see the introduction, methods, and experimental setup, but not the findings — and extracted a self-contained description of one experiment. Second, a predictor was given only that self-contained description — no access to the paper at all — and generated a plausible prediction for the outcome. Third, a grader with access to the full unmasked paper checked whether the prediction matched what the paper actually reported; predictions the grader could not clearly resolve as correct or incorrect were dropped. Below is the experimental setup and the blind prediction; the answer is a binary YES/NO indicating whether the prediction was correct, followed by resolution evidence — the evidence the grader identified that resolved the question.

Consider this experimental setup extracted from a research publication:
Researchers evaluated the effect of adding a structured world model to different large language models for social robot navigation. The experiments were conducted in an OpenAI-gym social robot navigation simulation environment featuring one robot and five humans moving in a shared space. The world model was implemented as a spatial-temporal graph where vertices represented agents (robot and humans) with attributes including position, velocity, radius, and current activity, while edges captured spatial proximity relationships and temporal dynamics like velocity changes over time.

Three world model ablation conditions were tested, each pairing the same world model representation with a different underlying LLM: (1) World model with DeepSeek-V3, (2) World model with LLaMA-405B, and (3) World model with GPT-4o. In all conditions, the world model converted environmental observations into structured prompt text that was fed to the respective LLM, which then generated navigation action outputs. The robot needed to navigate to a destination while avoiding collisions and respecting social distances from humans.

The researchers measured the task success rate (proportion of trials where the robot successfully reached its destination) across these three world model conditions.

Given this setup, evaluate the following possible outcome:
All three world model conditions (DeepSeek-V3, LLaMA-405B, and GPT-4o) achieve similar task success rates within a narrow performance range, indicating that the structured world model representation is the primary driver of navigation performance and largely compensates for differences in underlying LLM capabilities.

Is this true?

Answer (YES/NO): NO